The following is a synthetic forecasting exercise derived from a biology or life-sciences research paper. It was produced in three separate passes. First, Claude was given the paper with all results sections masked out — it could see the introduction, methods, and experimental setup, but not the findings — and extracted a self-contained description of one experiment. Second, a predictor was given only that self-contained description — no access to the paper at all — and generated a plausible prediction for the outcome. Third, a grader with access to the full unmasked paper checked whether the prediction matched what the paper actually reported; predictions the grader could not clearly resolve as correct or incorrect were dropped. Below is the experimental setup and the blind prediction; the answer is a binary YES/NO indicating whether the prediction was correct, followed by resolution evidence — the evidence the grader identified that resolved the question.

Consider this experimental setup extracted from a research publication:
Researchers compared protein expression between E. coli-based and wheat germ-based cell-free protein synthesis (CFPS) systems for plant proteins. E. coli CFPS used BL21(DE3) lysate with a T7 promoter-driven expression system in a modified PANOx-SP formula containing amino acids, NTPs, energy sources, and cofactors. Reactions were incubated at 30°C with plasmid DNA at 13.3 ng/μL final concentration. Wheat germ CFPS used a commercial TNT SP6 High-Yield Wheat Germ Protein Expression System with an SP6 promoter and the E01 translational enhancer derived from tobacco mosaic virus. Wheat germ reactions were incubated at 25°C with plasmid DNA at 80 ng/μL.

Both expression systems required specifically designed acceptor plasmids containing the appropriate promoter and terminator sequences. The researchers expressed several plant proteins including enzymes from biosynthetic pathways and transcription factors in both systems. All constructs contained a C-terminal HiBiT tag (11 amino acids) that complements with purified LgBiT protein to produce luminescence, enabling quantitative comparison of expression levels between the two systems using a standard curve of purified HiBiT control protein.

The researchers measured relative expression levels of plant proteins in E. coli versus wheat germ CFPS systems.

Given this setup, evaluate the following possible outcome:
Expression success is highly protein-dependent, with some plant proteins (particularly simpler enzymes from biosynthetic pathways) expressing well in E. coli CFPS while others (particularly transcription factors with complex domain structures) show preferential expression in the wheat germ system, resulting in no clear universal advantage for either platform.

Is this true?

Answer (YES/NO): NO